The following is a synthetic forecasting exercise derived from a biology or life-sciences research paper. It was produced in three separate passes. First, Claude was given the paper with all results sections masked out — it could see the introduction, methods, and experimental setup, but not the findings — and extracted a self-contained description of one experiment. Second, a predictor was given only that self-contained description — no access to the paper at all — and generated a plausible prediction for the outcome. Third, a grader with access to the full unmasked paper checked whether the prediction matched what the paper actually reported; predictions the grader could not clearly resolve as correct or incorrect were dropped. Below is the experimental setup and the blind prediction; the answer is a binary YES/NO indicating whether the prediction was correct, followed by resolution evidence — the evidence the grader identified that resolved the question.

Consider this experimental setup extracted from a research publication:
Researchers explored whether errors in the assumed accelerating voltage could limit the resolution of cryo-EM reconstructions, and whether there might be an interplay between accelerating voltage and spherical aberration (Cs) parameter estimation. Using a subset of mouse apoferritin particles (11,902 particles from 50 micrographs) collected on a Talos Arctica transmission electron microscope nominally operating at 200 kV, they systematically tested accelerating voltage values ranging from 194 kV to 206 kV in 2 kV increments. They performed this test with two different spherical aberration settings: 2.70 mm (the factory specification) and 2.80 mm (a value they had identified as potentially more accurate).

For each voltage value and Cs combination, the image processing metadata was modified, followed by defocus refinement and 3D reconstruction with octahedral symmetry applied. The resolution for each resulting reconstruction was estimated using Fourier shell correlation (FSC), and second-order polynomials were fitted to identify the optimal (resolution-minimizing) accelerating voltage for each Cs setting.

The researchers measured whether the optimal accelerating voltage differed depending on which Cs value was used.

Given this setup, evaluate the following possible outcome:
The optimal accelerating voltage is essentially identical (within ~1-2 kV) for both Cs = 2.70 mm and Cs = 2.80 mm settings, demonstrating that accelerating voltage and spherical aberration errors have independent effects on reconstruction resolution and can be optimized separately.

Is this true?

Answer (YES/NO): NO